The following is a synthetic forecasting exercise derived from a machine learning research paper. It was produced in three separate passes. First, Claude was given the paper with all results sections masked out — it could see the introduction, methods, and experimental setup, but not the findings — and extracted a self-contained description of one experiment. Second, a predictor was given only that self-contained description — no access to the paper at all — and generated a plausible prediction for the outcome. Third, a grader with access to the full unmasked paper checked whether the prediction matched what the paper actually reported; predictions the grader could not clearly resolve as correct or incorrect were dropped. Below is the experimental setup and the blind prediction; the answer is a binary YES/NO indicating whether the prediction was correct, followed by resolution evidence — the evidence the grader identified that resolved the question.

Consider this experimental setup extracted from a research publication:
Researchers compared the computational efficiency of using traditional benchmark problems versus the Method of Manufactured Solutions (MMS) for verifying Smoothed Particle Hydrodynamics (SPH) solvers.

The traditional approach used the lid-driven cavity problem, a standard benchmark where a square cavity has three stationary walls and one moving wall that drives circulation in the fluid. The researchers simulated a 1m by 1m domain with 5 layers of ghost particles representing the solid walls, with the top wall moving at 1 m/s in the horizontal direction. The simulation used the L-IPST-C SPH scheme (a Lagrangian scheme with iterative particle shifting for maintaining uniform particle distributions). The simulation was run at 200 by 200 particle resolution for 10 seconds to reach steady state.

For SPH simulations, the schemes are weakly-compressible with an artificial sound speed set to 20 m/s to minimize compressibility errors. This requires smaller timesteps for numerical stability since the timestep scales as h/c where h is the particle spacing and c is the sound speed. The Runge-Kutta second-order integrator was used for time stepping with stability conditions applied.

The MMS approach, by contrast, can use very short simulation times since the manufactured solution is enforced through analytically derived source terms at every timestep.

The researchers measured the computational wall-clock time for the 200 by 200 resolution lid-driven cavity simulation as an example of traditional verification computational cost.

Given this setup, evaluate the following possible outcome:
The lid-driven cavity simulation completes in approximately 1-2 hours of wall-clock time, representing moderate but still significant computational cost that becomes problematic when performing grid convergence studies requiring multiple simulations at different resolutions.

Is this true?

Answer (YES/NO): NO